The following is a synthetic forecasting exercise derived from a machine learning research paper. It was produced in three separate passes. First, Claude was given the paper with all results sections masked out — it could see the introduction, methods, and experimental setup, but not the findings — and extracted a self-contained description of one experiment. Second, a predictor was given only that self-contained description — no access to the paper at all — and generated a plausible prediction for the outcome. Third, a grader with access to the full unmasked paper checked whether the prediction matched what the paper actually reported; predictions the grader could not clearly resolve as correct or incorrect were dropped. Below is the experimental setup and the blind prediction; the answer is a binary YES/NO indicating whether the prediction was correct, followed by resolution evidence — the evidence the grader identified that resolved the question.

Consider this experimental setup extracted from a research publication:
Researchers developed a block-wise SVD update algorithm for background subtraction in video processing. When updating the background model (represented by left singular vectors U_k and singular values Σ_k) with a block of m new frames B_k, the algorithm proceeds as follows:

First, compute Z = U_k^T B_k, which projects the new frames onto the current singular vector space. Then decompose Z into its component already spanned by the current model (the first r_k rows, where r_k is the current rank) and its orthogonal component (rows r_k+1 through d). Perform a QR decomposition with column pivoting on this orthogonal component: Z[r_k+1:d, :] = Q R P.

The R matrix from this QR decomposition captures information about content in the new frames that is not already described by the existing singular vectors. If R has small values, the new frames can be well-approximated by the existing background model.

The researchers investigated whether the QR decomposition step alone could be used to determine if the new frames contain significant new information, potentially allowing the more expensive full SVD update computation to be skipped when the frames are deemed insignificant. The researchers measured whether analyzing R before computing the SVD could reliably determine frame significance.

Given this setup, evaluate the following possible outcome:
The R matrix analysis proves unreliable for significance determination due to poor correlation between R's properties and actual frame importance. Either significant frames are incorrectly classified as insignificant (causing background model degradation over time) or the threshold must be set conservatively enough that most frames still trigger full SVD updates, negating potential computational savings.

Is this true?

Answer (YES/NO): NO